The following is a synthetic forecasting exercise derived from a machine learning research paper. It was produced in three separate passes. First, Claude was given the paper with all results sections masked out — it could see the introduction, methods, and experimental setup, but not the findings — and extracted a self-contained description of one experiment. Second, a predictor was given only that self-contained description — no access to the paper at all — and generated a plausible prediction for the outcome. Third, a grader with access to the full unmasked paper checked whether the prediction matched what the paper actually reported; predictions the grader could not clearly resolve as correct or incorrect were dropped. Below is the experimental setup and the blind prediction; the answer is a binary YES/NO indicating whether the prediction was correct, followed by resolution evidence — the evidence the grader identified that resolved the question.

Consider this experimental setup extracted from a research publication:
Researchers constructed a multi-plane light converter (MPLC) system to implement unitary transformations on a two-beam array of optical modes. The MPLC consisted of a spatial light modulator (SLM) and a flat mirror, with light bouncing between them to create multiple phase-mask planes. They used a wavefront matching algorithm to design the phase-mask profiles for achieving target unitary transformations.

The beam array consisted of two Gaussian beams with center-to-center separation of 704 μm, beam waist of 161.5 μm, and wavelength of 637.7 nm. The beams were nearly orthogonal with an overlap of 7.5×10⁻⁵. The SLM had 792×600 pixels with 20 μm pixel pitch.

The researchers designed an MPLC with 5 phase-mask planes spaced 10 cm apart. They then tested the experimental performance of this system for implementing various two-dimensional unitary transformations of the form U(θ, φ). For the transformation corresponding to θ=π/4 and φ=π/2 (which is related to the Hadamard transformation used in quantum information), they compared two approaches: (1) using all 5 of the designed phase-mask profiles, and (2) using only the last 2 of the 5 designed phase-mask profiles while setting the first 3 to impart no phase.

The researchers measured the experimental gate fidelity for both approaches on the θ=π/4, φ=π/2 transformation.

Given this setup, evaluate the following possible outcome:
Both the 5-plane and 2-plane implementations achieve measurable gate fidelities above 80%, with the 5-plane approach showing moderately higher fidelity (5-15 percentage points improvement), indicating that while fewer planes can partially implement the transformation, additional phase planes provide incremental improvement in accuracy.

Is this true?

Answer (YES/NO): NO